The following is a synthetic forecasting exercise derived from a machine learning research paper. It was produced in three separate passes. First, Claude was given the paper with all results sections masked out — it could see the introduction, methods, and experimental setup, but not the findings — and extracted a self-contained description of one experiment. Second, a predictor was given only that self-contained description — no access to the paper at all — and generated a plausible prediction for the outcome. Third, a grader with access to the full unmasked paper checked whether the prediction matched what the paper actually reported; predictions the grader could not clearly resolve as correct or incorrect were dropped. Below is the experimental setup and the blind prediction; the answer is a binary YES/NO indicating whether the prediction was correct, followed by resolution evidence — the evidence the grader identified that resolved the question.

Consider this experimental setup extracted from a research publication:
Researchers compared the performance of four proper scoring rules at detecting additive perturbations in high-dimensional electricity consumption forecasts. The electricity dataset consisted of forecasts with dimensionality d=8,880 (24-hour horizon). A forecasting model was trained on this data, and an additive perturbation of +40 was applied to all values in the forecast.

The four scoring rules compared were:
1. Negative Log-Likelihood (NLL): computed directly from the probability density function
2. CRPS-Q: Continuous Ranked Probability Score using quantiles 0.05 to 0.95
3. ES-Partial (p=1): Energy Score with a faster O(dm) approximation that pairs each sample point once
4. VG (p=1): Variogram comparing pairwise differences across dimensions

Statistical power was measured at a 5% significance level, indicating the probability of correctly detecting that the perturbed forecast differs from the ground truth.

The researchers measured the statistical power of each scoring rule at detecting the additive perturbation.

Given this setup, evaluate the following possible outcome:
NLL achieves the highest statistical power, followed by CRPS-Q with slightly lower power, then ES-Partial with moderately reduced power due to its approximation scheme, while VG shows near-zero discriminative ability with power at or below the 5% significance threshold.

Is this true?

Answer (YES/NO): NO